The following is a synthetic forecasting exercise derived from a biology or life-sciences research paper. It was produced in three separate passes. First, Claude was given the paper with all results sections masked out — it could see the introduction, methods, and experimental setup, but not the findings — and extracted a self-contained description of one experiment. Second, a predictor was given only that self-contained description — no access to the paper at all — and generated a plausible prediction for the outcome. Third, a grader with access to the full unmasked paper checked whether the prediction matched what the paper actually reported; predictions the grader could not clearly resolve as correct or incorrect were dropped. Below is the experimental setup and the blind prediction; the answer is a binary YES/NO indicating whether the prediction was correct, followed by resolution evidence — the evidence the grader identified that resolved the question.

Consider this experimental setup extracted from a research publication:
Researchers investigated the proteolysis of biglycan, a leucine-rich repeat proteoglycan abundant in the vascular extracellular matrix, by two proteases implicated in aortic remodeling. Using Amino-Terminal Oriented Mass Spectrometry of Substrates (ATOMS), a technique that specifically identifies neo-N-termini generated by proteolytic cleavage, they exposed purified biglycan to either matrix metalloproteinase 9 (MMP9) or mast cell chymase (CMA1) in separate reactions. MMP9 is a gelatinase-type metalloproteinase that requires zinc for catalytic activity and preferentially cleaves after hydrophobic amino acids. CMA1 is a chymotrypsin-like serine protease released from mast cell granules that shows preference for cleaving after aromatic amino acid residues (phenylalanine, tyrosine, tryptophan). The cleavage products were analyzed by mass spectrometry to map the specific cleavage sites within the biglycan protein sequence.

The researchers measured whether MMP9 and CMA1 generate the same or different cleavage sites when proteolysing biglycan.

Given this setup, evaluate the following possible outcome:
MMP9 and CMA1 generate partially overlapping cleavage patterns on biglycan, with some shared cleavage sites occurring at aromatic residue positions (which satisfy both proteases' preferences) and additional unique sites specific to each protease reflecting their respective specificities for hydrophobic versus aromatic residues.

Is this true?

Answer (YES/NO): NO